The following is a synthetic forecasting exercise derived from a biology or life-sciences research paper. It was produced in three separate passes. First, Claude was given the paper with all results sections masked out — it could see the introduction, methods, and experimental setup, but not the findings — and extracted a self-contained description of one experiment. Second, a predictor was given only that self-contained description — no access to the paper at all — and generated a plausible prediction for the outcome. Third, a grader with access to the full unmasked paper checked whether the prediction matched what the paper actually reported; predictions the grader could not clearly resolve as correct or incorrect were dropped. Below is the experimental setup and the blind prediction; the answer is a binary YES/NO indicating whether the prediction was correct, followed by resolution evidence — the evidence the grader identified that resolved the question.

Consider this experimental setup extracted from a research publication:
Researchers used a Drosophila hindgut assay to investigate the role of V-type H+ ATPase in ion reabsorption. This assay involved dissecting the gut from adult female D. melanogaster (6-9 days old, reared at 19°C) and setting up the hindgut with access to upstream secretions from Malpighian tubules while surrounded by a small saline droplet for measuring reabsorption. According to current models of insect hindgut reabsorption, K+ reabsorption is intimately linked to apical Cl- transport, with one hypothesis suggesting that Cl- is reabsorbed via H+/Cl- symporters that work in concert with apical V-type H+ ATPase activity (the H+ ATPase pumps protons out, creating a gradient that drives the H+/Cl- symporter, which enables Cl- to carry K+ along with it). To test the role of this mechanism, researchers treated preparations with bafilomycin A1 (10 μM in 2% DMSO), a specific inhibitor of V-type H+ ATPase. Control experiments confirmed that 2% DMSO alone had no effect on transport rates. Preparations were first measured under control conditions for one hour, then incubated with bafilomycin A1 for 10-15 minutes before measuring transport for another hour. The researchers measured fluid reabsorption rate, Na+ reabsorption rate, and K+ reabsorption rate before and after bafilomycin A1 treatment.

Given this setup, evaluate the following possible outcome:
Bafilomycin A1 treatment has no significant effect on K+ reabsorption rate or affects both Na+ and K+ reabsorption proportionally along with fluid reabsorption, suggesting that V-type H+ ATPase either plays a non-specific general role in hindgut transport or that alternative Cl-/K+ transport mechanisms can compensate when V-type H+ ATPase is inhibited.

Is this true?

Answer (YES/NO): NO